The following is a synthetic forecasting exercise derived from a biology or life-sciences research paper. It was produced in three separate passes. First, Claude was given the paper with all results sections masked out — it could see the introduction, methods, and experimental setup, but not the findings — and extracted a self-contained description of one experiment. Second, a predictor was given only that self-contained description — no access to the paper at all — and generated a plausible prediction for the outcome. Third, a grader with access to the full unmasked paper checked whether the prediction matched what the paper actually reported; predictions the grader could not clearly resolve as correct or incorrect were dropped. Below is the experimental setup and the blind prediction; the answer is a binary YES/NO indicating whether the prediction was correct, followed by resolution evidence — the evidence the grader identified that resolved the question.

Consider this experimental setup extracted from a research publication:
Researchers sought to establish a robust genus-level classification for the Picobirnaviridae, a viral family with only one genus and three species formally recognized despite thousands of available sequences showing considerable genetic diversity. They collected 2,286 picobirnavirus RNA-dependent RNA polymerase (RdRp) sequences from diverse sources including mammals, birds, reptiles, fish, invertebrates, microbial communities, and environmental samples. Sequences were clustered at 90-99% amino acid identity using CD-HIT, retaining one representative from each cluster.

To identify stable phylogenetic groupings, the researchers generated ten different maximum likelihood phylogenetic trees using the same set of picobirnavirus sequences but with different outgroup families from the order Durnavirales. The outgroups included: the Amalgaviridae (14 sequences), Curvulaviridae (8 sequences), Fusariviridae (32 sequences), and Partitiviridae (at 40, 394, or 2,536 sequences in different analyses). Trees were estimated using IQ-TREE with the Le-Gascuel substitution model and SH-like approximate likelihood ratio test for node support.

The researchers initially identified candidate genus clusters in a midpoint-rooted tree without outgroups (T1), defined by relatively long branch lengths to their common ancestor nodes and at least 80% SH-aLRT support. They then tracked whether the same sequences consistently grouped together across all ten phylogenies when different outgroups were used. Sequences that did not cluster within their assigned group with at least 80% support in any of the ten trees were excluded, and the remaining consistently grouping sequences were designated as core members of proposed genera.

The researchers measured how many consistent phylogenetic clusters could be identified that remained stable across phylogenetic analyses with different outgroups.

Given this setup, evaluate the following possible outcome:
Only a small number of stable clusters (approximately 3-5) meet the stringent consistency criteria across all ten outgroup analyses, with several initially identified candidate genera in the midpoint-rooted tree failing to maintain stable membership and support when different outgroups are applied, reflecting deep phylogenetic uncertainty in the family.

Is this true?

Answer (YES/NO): NO